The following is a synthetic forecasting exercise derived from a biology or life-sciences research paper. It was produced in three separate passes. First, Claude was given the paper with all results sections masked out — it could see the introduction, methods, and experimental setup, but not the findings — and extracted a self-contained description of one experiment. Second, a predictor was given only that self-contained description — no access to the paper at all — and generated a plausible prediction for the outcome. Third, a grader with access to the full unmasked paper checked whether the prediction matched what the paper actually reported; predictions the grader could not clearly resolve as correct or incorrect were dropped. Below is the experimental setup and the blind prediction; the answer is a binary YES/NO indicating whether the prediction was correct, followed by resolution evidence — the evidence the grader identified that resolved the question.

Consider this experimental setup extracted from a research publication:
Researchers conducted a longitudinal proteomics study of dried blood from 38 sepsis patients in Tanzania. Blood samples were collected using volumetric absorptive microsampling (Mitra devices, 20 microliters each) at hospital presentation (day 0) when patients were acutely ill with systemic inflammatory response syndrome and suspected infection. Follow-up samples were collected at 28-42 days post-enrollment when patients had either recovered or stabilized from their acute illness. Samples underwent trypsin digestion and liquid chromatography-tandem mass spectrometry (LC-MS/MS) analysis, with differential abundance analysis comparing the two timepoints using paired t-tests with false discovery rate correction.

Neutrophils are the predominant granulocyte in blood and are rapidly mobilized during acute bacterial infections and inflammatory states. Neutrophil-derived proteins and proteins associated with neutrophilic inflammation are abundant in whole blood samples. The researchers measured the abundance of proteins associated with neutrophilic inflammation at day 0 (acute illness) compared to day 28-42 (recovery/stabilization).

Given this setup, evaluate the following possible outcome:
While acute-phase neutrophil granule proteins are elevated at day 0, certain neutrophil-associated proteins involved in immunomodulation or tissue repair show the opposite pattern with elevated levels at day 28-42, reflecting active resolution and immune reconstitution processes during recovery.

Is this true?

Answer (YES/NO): NO